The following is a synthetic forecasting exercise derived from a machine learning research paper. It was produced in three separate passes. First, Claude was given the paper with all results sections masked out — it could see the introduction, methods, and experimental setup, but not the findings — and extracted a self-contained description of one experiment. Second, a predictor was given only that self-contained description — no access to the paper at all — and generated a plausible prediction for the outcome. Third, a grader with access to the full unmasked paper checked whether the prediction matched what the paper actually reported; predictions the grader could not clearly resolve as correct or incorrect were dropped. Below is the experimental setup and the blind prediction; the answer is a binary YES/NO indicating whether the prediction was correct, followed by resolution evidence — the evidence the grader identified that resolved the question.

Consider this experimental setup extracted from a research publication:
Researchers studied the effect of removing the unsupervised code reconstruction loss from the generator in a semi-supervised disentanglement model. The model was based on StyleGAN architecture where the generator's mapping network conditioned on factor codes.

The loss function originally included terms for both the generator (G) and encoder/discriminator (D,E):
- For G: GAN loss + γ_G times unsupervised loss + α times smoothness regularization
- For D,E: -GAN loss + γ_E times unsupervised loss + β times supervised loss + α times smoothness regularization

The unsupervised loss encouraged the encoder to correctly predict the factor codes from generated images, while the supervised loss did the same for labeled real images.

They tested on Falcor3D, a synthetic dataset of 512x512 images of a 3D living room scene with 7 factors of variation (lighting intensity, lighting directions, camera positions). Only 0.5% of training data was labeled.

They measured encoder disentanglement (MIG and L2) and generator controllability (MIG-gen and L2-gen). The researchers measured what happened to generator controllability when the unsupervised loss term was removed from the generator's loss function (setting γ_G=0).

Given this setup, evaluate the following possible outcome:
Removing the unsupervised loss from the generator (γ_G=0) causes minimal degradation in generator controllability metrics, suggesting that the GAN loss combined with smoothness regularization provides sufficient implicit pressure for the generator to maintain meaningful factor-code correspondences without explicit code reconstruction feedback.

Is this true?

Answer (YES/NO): NO